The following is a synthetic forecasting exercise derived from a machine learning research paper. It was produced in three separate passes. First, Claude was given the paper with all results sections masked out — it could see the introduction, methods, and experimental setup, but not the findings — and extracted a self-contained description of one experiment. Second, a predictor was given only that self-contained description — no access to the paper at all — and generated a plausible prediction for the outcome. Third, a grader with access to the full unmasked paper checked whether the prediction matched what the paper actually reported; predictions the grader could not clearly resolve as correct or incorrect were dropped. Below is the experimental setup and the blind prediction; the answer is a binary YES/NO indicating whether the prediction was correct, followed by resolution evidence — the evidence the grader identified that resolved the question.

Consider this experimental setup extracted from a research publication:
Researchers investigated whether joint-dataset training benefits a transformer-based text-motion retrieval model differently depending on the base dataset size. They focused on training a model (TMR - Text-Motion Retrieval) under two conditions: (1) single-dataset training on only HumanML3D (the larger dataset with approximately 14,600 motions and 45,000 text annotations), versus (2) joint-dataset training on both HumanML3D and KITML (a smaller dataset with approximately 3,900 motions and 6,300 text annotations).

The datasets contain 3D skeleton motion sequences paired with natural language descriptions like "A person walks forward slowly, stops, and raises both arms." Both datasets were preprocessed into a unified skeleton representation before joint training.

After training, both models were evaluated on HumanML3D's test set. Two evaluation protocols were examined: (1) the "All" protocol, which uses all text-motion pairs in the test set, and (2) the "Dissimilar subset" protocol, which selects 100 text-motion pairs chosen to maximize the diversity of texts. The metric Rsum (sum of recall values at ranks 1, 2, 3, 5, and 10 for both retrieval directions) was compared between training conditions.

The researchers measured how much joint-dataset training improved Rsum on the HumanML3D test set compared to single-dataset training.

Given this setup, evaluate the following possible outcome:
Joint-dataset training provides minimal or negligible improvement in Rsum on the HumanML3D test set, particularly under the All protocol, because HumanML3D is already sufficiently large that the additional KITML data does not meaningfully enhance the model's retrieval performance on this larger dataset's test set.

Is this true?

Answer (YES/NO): YES